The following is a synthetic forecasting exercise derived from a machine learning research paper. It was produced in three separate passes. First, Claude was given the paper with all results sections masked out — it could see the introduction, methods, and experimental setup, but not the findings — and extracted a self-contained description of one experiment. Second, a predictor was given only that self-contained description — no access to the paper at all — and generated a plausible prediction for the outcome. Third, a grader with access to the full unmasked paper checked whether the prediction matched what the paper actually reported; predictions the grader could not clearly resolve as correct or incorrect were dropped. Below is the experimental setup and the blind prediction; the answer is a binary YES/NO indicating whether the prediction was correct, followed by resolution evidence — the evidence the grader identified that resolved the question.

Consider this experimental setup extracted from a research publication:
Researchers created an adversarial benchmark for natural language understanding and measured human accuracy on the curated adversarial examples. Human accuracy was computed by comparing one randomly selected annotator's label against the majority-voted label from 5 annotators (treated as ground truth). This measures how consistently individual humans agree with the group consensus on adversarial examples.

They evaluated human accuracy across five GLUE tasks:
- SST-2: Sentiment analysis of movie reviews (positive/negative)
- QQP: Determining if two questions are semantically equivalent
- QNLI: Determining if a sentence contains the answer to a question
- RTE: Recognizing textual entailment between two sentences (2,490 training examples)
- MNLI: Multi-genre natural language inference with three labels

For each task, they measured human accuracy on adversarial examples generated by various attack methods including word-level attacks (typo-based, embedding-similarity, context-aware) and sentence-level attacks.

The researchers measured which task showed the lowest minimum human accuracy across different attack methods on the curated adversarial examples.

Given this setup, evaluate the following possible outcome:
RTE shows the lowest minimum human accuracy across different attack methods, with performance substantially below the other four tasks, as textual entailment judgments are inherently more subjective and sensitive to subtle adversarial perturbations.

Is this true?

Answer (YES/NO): NO